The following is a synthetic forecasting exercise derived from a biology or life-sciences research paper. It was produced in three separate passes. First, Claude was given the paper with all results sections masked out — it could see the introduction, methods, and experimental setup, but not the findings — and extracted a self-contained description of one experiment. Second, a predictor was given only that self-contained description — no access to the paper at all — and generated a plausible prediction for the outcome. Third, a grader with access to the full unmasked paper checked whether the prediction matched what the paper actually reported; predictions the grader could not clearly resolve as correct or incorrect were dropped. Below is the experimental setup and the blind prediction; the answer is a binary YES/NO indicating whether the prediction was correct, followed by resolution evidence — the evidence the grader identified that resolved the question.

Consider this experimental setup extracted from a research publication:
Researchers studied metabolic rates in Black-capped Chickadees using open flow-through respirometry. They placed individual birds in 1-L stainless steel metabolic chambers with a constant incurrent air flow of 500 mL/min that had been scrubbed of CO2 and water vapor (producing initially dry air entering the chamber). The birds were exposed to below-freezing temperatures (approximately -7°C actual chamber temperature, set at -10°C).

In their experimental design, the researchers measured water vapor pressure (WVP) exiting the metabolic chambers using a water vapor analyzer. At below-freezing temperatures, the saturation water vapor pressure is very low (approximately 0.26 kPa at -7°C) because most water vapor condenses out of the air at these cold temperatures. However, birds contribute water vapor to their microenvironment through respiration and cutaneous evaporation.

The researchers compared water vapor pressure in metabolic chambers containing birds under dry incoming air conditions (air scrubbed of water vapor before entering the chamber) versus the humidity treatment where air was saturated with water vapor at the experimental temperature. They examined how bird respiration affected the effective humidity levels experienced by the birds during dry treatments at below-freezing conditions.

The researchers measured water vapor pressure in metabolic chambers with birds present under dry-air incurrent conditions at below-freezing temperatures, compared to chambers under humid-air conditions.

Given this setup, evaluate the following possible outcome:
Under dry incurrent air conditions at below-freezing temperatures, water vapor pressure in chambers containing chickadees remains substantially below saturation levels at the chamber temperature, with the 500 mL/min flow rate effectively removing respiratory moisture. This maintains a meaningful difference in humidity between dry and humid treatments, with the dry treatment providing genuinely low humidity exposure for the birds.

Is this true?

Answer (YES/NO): NO